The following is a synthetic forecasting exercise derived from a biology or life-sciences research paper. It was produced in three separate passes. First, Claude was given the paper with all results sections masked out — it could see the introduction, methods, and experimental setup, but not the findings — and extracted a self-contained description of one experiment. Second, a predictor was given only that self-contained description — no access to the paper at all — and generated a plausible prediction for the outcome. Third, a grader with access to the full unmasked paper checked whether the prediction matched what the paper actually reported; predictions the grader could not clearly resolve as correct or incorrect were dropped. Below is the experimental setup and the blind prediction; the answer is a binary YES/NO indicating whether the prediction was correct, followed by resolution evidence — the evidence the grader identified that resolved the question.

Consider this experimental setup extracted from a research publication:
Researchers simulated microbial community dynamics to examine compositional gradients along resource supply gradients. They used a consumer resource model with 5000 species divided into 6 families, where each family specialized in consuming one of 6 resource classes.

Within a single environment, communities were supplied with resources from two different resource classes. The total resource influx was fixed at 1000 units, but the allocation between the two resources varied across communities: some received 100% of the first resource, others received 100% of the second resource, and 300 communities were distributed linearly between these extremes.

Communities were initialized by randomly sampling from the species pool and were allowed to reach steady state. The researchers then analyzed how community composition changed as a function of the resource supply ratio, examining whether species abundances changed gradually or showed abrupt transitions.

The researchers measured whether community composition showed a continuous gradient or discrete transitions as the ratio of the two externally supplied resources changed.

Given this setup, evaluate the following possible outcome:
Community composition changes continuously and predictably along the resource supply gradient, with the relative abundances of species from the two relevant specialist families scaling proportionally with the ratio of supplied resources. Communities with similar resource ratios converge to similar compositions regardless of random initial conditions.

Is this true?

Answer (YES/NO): YES